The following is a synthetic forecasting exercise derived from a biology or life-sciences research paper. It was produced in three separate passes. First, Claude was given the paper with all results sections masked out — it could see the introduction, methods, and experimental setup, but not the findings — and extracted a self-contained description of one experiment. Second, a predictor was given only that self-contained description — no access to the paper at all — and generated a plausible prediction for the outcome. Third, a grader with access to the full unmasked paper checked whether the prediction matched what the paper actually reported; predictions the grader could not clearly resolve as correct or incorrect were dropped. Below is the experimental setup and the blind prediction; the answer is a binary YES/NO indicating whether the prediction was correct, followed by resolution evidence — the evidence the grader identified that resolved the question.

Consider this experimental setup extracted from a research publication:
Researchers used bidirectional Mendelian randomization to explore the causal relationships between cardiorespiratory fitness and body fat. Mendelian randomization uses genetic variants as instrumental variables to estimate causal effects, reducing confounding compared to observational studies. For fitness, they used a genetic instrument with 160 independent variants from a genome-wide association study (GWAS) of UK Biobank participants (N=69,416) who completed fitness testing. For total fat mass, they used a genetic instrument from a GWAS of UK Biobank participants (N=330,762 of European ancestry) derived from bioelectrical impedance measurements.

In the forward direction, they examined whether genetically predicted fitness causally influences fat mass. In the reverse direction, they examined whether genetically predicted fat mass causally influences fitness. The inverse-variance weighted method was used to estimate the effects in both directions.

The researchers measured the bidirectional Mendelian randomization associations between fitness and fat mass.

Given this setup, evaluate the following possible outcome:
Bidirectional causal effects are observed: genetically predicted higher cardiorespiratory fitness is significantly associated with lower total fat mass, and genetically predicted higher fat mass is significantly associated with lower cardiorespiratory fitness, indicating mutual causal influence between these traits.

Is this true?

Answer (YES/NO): NO